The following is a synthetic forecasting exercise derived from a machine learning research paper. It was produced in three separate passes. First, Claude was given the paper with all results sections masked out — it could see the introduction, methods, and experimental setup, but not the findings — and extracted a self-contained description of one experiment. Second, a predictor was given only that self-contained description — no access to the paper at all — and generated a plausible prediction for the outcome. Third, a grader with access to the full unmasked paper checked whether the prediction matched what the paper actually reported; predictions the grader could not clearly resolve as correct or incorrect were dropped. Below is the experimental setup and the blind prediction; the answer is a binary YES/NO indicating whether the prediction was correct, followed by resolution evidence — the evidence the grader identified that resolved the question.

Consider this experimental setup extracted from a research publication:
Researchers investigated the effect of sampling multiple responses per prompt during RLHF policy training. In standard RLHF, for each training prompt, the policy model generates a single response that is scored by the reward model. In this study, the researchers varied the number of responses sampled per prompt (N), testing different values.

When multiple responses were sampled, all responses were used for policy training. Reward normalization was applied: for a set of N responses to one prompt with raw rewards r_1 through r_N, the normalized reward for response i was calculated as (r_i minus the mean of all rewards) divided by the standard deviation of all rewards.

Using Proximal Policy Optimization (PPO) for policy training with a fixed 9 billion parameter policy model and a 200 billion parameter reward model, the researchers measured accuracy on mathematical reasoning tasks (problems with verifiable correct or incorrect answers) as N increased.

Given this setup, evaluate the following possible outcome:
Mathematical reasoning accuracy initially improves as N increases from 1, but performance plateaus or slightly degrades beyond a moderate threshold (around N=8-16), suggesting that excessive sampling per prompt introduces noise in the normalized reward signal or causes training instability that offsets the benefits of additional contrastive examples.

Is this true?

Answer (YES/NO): NO